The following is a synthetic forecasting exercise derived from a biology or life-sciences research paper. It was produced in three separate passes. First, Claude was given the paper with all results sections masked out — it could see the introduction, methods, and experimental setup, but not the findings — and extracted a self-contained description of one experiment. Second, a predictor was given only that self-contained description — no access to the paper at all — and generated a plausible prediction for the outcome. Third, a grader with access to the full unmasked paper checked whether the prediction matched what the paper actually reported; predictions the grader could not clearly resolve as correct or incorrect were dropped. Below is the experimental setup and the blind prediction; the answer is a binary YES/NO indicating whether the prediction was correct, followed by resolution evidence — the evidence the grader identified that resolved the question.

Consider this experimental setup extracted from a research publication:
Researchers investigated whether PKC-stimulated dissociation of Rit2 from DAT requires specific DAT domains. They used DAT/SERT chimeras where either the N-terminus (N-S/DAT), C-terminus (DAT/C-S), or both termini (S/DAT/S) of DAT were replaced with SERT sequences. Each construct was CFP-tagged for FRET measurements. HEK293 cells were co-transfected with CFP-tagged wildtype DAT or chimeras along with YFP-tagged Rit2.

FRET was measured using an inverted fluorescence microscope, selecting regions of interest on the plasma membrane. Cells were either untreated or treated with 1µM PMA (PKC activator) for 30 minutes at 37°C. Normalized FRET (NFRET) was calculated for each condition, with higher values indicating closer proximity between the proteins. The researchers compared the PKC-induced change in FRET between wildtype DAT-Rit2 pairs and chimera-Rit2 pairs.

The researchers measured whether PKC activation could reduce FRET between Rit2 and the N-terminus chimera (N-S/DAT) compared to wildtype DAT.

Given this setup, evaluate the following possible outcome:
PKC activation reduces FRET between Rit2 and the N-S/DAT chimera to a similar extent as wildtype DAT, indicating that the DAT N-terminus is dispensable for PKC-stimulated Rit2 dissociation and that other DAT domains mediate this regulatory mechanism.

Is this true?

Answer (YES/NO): NO